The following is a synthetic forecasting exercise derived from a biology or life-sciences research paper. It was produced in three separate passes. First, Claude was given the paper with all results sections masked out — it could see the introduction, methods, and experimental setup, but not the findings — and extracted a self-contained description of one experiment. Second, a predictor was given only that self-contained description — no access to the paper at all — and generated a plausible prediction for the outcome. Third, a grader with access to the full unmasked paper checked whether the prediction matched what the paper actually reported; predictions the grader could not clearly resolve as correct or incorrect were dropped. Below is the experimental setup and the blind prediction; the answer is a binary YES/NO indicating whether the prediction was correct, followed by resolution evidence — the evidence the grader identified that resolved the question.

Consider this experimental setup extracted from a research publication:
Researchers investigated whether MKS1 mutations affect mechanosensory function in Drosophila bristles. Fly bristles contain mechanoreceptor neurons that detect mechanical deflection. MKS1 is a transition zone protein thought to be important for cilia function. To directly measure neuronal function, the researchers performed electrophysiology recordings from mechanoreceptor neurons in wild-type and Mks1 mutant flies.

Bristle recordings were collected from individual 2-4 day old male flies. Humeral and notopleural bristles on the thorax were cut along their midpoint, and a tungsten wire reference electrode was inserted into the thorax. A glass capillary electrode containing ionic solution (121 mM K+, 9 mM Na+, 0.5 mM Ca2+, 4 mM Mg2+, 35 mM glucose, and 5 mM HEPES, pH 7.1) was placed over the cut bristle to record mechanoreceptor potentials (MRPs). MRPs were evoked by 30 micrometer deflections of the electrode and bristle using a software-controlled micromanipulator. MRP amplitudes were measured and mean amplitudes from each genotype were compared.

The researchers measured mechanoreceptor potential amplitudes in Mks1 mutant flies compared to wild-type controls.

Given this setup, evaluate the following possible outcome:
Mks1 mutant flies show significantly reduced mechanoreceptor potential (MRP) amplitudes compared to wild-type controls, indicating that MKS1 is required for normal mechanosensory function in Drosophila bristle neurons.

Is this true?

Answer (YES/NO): NO